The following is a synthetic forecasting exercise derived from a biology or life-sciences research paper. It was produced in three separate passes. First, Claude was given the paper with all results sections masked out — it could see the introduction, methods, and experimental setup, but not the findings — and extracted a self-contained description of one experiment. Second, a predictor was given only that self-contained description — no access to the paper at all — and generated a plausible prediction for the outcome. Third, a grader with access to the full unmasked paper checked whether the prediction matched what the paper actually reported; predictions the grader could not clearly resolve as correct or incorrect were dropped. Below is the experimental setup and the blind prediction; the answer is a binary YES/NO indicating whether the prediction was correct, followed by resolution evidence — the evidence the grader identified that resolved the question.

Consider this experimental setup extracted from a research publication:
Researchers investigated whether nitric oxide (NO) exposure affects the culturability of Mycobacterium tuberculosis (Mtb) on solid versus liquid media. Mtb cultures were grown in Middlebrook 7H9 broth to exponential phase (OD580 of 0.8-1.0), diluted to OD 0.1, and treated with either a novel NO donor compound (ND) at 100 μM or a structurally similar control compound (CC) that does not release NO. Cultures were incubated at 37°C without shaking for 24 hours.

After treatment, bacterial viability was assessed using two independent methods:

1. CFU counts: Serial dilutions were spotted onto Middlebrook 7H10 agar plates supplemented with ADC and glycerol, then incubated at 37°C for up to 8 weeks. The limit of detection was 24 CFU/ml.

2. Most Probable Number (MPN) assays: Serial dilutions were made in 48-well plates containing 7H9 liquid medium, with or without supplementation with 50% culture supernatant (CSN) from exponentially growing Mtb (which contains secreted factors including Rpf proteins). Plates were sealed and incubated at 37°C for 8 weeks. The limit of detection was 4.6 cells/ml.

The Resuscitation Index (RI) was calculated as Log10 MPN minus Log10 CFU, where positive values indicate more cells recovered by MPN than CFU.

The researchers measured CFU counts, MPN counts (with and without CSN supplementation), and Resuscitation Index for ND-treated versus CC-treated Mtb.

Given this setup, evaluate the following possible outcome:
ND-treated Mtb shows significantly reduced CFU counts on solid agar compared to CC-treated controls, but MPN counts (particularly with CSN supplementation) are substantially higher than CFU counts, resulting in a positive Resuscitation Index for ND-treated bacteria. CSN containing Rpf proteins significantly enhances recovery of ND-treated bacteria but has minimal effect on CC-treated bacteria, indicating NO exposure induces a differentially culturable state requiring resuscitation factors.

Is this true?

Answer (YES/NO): YES